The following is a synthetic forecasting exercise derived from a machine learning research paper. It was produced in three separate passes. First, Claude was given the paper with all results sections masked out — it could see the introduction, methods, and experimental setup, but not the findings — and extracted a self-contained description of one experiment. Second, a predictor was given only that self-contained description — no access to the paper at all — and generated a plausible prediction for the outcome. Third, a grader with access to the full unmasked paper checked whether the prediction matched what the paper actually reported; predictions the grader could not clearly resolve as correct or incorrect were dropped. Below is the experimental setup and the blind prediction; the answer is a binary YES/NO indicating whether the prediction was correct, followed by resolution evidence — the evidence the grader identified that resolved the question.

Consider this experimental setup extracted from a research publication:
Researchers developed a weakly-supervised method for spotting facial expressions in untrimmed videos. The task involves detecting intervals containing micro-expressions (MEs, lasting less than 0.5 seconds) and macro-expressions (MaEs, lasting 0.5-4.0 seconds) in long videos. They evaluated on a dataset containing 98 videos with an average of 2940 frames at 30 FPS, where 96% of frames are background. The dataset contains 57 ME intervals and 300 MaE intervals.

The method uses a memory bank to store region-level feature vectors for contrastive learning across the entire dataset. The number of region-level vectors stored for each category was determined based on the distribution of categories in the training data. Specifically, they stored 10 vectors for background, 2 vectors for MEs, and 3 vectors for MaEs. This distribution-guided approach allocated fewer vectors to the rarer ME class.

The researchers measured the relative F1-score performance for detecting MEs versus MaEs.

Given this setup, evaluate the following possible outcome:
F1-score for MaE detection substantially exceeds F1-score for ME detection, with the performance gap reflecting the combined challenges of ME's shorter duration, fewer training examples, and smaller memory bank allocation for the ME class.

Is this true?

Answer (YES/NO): YES